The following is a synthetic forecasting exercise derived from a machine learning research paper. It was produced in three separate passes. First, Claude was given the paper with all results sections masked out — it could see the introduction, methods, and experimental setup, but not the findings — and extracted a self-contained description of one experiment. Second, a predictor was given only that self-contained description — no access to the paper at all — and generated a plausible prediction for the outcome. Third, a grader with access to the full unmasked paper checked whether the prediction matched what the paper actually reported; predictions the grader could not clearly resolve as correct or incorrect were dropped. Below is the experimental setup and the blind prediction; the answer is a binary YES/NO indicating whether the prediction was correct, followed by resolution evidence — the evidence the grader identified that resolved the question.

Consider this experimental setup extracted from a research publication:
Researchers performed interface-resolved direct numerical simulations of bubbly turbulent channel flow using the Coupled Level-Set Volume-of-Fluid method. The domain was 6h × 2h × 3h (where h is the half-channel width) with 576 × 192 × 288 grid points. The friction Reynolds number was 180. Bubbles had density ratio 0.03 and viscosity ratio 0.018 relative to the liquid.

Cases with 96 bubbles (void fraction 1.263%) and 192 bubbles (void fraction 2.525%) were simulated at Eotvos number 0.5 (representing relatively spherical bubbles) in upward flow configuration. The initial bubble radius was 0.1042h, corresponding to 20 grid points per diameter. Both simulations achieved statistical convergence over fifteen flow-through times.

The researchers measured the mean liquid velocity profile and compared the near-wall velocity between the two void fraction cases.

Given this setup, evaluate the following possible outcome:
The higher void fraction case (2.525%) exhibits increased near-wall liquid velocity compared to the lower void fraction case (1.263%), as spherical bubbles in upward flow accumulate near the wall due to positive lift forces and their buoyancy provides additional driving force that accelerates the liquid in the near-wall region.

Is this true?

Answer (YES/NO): NO